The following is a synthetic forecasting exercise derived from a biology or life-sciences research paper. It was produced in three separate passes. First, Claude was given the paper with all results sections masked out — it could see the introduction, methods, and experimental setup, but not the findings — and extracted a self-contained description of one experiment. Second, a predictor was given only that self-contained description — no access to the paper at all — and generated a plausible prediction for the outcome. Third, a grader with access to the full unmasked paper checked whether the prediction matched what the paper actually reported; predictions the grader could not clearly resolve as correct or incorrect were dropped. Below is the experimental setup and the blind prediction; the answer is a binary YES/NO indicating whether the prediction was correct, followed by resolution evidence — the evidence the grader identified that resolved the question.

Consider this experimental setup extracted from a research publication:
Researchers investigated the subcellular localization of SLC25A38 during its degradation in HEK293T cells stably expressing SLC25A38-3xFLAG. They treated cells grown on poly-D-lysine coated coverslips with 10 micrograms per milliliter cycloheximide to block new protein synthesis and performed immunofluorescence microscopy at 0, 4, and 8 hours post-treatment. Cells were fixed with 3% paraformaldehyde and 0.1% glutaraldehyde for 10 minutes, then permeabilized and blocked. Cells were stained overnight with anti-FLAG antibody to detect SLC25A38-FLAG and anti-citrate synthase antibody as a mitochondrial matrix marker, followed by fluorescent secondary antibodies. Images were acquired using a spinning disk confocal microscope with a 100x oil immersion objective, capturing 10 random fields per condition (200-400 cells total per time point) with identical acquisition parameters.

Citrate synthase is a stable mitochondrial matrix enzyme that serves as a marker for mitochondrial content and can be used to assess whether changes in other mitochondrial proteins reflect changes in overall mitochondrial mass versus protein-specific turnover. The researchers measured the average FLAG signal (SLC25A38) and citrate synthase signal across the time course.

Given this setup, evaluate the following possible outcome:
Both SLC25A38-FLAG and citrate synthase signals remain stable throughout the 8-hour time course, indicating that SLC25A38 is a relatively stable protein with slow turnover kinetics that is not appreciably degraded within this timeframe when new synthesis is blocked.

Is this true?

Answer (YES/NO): NO